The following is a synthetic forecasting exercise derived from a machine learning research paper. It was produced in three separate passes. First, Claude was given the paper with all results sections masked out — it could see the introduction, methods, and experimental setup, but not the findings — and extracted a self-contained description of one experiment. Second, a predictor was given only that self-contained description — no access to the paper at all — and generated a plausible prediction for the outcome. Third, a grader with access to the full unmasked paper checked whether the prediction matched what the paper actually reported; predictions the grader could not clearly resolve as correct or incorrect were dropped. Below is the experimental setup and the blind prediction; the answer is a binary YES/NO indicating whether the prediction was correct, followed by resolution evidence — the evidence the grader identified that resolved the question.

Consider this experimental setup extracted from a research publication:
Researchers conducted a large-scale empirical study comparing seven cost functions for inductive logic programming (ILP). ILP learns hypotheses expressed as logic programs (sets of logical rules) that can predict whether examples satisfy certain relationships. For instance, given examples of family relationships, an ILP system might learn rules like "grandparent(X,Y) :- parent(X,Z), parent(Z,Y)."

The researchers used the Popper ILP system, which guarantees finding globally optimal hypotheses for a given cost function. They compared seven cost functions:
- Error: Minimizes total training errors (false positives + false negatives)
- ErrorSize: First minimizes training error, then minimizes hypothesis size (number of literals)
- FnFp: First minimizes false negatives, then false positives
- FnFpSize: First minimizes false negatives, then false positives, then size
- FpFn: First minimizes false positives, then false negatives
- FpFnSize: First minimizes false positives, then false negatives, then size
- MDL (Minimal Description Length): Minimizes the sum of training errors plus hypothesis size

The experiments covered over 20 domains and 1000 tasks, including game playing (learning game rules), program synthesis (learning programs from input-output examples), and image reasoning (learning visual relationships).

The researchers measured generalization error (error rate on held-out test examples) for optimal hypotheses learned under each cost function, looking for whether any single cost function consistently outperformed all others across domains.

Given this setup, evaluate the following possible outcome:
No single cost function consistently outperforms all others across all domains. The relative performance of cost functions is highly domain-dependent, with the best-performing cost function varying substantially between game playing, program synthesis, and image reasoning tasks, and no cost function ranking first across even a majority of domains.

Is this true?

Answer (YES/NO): NO